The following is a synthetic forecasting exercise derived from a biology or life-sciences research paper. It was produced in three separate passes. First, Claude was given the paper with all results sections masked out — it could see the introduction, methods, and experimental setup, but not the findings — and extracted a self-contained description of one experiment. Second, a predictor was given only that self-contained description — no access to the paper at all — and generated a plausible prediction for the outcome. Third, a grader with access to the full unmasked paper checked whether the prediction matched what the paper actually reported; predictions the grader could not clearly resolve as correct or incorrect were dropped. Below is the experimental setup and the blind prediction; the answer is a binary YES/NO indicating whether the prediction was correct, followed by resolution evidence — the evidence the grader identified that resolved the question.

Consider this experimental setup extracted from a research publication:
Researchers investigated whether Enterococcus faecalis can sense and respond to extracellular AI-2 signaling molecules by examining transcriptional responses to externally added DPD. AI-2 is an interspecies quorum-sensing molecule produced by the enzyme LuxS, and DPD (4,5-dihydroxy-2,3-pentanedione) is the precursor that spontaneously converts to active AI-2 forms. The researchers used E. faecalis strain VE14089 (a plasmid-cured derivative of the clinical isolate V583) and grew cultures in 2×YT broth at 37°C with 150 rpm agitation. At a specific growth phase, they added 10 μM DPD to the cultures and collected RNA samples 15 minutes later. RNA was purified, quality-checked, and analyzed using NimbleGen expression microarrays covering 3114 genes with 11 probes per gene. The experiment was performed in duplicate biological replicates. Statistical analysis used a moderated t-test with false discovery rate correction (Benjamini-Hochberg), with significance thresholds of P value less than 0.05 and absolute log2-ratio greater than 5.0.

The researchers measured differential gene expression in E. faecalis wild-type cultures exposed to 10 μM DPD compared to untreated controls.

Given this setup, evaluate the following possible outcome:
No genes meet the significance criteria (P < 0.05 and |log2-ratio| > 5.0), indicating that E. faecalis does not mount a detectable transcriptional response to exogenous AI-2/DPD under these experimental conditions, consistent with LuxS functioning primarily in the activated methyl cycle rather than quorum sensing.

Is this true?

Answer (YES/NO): YES